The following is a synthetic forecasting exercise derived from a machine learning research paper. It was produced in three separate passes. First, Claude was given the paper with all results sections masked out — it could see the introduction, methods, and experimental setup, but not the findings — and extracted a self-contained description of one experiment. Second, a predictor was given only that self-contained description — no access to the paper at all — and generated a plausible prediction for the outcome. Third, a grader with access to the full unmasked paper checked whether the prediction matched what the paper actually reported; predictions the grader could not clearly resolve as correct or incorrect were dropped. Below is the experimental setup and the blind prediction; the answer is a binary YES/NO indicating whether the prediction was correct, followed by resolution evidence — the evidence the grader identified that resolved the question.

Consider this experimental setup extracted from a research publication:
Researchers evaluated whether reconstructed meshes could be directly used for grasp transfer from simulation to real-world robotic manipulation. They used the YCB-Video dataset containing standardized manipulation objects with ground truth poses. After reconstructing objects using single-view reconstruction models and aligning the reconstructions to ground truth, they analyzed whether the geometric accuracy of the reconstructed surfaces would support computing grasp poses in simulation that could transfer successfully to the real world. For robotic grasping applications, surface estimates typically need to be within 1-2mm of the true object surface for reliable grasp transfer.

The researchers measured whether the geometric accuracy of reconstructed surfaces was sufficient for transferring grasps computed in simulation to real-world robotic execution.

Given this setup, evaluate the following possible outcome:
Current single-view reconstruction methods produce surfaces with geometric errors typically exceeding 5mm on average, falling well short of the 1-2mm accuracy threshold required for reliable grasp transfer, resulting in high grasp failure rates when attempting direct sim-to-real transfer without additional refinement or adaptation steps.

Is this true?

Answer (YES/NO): NO